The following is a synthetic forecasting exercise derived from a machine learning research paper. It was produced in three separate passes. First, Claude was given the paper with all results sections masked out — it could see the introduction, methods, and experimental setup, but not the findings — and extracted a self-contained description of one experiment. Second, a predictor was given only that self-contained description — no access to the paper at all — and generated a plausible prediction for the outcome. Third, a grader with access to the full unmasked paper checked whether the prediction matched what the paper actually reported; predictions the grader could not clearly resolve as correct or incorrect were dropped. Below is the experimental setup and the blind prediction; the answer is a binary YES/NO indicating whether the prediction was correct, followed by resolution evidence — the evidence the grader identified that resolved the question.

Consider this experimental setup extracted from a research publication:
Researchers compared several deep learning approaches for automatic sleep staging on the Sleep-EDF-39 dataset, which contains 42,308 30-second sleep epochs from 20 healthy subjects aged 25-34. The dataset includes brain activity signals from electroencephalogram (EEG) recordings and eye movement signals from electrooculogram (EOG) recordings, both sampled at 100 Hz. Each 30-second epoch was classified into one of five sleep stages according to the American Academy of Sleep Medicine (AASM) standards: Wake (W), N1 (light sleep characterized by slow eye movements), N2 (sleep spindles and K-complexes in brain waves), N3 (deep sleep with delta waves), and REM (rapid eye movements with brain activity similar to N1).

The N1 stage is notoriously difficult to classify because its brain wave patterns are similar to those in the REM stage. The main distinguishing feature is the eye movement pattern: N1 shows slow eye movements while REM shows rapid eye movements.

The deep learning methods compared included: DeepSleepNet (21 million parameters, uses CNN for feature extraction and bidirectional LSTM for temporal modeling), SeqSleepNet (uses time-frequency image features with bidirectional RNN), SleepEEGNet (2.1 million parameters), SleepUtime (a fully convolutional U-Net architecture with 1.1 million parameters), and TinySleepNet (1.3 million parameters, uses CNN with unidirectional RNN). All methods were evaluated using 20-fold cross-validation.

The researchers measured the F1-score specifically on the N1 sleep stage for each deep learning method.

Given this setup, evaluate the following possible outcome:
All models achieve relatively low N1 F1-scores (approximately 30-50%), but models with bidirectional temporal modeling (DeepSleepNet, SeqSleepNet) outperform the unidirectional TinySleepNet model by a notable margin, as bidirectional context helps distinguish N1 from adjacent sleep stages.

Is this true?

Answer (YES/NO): NO